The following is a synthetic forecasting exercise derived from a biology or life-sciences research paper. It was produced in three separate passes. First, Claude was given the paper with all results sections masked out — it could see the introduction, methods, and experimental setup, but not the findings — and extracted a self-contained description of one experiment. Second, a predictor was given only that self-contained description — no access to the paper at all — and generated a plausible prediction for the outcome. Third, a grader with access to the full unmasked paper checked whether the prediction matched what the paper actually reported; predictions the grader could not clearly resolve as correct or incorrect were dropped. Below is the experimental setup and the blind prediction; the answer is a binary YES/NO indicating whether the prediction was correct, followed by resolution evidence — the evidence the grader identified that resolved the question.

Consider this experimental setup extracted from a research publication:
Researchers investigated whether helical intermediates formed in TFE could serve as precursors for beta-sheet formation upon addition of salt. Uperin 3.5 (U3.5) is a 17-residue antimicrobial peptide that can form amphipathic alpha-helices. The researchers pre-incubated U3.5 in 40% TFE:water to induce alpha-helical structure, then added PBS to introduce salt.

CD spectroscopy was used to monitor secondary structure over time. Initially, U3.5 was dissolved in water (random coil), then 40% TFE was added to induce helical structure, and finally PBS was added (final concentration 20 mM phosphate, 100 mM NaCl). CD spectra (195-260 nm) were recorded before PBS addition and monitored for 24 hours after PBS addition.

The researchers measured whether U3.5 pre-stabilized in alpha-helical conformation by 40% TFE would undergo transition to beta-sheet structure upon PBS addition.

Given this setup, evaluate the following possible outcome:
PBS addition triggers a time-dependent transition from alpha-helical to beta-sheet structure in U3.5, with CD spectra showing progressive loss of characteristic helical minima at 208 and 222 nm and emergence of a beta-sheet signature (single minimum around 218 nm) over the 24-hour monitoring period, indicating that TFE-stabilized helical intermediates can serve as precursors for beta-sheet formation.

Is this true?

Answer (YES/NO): NO